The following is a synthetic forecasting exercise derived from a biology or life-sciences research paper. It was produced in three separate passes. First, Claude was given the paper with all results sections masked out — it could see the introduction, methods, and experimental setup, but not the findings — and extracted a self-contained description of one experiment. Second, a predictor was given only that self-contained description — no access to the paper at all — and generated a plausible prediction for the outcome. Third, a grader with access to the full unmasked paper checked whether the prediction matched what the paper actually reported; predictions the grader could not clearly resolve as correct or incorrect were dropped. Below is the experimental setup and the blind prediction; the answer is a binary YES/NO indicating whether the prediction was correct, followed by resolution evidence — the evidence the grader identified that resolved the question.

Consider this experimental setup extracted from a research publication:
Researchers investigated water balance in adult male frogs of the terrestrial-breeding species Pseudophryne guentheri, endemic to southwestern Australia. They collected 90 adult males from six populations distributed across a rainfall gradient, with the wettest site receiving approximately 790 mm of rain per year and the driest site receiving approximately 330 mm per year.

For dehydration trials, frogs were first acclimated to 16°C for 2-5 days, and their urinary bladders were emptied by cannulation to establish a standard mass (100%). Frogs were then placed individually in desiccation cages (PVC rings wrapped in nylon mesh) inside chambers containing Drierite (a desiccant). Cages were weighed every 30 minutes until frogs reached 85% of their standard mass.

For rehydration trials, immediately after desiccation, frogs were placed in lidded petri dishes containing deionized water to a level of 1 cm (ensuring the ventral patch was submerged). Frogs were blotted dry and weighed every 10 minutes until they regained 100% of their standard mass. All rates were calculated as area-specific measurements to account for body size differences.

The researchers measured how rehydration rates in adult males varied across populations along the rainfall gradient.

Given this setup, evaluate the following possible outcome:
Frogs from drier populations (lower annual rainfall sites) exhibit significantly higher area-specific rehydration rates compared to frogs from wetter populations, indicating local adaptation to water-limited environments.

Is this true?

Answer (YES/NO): NO